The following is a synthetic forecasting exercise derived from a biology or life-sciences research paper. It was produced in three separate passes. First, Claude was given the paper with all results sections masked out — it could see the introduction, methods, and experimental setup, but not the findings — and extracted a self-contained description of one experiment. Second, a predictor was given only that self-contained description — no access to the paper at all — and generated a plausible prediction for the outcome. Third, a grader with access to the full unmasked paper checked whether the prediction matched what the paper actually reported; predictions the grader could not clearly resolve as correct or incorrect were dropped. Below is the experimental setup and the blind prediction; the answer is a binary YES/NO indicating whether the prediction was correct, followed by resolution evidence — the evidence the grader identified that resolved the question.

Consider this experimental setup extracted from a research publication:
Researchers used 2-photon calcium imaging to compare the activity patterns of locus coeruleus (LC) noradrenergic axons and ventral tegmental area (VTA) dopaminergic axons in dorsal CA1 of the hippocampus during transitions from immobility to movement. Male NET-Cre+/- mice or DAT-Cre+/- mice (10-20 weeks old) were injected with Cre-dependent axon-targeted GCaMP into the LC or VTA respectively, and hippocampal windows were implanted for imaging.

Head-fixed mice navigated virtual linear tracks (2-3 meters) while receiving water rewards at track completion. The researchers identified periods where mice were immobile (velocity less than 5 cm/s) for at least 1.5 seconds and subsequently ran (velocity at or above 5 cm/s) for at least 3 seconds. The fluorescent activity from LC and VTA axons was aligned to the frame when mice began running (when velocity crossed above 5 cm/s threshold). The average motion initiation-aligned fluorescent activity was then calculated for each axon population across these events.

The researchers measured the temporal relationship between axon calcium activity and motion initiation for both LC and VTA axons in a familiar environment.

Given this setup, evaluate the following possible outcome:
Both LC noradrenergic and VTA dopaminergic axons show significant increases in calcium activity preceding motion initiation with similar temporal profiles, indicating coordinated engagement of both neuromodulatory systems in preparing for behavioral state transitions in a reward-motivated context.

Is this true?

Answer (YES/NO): NO